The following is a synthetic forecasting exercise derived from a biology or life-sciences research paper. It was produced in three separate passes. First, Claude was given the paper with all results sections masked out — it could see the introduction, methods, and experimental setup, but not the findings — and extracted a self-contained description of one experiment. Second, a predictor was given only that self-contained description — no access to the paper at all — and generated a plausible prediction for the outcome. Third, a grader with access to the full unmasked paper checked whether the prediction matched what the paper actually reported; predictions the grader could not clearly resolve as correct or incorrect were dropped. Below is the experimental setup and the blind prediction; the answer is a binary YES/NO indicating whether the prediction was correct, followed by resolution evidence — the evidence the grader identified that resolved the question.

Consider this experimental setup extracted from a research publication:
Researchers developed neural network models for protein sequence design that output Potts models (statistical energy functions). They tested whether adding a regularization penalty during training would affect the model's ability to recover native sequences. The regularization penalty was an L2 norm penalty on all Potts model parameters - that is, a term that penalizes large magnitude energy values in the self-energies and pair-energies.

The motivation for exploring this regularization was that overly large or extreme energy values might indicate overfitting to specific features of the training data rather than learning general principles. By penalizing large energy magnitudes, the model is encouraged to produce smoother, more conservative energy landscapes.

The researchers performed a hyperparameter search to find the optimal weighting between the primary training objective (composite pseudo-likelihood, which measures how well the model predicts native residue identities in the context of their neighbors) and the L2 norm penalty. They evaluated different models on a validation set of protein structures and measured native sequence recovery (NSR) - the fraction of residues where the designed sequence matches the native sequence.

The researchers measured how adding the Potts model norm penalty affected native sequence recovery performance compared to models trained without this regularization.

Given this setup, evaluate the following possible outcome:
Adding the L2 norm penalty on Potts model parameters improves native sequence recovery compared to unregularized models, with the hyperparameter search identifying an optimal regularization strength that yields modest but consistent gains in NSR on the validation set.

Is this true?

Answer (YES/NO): YES